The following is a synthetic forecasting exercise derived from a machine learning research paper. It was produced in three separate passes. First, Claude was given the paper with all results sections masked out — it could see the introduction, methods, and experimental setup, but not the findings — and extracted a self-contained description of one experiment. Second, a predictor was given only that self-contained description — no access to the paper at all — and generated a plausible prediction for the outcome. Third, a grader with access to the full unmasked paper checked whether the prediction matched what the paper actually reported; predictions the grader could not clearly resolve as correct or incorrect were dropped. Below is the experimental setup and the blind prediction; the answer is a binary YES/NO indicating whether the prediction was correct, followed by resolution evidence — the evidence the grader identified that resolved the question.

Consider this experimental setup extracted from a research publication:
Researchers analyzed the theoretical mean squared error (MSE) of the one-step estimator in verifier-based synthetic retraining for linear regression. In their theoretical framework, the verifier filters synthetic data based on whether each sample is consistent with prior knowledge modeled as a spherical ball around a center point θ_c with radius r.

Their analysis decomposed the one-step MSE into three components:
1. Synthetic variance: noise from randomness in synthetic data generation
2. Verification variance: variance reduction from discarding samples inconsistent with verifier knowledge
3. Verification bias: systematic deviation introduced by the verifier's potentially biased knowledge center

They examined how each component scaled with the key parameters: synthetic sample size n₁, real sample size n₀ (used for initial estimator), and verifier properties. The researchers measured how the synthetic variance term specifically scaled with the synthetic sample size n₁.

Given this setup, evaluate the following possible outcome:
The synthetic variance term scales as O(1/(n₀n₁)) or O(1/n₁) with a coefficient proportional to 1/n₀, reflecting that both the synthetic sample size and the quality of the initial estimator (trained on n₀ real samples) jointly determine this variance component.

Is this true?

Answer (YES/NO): NO